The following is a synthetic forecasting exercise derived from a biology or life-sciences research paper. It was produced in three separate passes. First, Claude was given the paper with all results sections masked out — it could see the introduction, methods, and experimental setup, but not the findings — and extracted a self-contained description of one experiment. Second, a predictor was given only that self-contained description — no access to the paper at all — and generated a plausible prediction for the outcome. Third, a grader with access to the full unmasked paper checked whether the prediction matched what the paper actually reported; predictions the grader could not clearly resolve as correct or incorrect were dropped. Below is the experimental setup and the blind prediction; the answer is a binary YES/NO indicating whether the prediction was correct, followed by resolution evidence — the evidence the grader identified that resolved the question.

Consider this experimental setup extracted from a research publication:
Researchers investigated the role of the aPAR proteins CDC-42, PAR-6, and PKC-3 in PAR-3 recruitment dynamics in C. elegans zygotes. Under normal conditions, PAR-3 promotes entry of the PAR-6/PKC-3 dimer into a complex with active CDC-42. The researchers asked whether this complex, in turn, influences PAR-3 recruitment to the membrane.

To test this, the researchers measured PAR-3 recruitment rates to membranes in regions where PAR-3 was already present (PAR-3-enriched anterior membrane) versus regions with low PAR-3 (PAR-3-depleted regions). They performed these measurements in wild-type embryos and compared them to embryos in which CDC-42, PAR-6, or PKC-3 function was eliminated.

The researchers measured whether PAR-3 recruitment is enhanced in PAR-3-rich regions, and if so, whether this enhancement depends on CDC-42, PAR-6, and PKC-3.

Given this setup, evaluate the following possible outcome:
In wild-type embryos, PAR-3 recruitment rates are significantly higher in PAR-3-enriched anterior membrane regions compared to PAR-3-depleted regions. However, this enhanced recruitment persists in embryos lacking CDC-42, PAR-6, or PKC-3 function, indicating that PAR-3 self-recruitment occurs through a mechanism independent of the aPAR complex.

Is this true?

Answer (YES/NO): NO